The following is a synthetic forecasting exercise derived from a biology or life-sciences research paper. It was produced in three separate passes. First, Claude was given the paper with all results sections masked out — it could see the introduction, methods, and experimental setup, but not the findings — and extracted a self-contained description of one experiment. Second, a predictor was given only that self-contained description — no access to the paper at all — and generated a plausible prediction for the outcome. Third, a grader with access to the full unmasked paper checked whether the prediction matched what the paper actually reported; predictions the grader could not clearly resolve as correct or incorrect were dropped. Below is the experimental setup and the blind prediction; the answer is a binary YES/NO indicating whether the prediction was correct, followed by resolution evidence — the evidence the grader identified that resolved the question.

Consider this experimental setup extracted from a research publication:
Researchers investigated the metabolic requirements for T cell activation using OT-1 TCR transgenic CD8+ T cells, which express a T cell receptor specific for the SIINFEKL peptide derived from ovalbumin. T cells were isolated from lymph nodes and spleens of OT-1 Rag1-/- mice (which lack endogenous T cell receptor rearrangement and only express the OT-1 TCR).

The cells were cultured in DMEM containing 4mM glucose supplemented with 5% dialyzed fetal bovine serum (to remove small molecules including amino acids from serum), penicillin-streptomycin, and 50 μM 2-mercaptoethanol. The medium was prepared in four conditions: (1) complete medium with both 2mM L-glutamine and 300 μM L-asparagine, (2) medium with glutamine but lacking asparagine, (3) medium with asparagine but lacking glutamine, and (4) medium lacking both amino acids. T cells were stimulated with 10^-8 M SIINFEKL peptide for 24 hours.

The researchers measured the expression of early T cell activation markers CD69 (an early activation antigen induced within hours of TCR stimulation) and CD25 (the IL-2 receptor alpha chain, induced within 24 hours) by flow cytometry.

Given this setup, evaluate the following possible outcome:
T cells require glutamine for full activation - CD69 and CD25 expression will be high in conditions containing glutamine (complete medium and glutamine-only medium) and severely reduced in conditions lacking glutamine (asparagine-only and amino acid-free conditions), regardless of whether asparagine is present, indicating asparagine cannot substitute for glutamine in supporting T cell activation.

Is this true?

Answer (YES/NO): NO